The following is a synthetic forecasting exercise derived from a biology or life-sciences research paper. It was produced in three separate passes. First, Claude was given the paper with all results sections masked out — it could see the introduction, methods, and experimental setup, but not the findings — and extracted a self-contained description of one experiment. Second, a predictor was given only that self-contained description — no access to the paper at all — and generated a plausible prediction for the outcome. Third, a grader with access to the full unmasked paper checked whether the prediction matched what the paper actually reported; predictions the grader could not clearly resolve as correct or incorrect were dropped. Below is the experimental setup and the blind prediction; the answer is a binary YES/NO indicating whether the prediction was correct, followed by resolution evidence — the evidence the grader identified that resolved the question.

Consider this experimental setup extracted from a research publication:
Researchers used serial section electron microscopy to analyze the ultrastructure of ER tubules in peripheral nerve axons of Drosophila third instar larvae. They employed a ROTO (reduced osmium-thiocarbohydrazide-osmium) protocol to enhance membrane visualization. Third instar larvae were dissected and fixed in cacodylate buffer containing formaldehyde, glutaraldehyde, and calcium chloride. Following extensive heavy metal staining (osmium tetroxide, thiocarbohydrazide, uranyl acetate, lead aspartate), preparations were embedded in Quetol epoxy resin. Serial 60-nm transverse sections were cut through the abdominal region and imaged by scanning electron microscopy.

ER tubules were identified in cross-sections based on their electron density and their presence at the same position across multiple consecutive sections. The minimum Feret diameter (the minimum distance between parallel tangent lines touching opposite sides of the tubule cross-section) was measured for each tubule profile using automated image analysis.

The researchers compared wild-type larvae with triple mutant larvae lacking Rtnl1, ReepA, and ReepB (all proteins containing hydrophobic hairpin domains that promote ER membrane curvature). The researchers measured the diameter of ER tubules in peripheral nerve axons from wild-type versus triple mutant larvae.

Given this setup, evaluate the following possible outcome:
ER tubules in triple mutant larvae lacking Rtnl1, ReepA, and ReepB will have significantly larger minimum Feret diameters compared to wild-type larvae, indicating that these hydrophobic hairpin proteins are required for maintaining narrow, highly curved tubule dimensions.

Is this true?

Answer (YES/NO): YES